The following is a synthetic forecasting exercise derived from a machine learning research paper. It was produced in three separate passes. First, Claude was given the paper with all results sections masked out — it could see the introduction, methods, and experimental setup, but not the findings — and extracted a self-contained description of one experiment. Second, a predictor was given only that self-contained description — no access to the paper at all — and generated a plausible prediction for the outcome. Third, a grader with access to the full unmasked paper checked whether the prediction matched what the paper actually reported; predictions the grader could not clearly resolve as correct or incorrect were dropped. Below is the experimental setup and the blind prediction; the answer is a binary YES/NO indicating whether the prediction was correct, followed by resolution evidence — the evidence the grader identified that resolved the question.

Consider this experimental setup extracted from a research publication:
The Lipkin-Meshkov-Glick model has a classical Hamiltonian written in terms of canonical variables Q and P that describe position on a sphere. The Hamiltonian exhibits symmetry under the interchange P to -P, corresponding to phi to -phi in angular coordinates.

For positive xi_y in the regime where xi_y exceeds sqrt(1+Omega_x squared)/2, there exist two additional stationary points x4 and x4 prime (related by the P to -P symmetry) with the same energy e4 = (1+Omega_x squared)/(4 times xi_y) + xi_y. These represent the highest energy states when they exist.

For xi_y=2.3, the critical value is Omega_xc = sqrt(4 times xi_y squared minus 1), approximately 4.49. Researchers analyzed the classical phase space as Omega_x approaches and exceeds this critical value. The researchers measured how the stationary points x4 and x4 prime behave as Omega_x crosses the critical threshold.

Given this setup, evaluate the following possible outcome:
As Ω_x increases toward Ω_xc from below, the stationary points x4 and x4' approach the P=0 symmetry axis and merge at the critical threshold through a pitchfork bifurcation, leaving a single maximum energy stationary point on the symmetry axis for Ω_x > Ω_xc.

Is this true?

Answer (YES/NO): YES